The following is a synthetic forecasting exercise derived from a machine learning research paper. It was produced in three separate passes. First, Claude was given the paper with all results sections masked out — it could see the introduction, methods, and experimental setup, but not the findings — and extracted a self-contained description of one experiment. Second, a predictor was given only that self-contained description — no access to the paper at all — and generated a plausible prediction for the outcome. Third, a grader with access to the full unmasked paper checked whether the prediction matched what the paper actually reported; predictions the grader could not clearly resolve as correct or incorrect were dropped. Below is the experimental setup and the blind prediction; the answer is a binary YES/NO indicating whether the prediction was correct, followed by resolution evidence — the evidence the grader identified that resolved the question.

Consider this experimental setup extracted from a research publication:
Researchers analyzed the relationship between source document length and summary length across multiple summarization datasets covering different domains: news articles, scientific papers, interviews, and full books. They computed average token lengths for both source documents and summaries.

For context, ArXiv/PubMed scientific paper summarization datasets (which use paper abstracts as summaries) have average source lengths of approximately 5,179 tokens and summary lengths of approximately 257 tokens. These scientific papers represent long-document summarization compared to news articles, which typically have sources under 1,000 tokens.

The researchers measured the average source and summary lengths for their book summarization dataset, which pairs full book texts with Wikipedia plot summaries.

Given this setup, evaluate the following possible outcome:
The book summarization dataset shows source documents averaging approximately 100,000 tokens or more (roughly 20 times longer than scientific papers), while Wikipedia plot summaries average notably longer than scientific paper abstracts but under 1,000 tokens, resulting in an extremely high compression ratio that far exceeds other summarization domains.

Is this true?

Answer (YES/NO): NO